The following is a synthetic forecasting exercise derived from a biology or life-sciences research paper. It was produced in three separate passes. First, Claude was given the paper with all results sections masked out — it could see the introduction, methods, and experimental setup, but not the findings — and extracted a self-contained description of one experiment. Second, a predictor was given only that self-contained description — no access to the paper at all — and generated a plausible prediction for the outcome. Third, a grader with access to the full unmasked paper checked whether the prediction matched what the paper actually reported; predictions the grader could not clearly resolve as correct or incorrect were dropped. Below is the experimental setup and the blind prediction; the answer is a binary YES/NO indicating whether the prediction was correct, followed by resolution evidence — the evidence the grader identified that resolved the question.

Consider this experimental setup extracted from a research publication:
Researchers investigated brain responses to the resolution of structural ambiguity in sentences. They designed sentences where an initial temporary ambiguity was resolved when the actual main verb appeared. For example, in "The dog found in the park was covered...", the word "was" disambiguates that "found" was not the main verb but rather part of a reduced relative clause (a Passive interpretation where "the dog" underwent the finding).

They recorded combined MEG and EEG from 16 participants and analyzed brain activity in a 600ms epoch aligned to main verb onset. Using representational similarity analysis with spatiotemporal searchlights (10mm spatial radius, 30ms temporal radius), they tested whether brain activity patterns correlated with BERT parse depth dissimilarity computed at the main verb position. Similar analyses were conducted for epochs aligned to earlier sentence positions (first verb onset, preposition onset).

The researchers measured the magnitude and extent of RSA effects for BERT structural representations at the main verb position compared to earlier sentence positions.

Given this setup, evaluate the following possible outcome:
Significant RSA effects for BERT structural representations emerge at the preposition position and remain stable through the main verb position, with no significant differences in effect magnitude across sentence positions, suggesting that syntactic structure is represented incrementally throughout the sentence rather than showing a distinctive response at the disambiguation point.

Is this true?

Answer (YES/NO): NO